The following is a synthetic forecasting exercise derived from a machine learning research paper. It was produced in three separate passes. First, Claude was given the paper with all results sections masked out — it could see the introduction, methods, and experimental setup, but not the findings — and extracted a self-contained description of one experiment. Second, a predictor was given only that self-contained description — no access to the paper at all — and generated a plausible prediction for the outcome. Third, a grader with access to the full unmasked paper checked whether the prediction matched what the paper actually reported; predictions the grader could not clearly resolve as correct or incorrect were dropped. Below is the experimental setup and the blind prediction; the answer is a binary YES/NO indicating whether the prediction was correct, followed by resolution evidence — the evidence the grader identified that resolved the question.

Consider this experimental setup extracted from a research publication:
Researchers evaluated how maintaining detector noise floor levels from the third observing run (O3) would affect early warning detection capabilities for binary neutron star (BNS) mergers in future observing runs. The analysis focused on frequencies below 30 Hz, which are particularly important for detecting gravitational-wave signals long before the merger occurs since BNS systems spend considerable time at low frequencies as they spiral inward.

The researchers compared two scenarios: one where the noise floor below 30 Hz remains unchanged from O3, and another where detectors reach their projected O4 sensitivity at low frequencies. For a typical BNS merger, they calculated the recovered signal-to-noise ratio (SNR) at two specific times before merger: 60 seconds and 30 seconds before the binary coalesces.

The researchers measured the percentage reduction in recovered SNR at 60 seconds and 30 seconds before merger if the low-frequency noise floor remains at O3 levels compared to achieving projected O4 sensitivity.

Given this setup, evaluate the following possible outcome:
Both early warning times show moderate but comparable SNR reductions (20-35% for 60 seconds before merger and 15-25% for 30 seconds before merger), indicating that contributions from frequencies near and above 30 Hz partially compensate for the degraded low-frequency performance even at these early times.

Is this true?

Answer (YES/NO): NO